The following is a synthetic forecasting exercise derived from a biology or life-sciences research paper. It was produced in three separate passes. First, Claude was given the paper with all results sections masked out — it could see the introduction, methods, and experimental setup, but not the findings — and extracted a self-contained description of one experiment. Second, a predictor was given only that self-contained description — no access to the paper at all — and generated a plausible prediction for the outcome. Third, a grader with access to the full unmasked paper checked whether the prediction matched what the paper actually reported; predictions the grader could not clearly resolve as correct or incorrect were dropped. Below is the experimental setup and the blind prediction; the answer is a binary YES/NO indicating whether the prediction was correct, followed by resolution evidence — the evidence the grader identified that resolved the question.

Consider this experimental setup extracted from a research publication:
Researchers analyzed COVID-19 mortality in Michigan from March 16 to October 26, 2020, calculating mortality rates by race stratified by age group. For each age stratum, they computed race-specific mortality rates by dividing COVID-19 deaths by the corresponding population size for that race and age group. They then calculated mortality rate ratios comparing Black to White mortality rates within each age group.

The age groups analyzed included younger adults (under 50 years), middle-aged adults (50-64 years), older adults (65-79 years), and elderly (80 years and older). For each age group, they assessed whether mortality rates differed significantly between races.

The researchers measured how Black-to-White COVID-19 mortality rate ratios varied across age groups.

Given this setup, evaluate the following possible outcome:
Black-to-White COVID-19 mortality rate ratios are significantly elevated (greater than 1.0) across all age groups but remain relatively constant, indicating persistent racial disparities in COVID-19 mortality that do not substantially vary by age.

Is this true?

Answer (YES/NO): NO